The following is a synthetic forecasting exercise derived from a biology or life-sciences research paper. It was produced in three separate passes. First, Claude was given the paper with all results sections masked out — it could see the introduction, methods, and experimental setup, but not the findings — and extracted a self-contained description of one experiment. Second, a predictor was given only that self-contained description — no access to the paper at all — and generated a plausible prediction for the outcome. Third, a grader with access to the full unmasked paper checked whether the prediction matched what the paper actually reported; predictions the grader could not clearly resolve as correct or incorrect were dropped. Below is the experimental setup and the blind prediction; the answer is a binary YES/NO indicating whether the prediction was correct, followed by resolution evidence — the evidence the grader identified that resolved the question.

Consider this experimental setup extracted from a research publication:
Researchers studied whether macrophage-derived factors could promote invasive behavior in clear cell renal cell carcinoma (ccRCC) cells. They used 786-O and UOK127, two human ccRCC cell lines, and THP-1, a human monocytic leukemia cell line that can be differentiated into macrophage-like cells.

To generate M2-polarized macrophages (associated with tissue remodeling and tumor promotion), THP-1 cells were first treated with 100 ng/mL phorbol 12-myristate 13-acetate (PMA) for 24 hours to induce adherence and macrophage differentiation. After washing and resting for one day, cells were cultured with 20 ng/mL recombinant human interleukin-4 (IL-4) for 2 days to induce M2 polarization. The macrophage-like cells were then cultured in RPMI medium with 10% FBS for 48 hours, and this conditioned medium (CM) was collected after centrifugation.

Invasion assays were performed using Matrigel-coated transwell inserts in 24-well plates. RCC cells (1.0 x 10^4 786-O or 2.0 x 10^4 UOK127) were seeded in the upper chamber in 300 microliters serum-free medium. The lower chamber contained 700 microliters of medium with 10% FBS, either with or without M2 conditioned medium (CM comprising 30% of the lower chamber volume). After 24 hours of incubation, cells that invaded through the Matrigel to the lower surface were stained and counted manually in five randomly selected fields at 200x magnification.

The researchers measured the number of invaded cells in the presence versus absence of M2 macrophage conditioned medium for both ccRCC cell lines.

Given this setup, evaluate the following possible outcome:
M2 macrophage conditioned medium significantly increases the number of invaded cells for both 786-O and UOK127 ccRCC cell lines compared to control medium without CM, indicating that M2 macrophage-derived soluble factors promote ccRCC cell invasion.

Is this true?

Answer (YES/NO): YES